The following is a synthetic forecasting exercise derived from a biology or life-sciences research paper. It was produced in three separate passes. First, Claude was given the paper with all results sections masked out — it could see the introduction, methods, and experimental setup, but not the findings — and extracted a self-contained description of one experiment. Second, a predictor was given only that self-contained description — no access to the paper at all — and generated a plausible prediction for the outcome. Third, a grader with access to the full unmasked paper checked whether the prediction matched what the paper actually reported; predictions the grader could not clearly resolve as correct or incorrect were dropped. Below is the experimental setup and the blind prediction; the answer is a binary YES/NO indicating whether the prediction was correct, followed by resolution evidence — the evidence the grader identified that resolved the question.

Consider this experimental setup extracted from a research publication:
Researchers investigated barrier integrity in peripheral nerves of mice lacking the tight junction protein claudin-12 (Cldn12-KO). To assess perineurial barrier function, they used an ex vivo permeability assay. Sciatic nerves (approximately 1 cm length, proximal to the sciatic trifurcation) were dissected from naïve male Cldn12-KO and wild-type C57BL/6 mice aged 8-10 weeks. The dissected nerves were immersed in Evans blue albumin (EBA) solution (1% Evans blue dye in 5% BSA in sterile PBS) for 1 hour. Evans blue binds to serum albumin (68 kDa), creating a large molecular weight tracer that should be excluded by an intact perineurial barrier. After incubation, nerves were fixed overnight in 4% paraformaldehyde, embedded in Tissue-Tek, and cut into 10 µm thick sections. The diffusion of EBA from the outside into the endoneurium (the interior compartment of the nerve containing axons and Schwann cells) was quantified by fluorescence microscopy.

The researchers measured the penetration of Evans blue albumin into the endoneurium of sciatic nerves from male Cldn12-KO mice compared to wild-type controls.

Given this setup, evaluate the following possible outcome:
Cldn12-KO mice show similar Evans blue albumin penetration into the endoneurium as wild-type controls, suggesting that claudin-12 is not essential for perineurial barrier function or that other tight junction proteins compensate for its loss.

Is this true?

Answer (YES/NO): NO